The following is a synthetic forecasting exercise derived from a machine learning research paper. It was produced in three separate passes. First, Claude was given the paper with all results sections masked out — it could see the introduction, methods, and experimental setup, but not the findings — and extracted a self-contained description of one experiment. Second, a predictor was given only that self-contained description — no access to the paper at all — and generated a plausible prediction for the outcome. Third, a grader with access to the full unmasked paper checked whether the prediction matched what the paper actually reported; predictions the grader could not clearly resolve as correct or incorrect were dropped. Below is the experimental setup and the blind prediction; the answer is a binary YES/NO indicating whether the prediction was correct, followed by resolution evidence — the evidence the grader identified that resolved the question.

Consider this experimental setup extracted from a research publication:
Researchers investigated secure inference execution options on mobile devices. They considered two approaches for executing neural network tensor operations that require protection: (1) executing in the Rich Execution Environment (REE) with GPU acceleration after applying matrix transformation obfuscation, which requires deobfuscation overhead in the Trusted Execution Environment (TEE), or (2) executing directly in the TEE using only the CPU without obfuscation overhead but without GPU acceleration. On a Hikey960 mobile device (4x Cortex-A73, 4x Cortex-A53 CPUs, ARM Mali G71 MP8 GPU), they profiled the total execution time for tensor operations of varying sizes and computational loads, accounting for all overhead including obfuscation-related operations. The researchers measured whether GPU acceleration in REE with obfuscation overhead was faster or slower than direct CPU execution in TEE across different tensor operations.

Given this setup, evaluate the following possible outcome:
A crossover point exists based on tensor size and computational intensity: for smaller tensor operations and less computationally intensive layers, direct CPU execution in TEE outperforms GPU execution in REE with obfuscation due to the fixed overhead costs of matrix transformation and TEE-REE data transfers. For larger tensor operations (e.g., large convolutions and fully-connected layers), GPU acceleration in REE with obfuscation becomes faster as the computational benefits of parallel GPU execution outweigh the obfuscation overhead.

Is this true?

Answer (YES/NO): YES